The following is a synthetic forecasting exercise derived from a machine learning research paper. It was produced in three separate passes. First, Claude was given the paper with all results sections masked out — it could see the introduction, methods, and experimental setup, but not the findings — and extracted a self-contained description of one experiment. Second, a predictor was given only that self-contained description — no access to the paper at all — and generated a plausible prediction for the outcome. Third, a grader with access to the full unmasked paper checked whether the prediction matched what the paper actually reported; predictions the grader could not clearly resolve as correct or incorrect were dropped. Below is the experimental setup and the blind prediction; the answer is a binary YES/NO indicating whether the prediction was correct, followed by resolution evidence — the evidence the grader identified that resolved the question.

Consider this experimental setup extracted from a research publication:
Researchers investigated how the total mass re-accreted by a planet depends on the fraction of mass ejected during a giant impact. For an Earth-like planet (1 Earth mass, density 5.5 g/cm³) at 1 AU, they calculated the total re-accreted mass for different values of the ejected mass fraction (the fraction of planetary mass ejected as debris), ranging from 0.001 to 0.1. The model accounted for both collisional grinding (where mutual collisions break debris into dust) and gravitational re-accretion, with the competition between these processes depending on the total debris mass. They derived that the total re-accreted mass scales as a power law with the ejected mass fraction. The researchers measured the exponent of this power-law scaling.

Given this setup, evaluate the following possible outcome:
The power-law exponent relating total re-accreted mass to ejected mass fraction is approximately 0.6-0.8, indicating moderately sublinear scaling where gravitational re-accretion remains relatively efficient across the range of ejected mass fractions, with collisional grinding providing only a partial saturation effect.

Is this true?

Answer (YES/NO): NO